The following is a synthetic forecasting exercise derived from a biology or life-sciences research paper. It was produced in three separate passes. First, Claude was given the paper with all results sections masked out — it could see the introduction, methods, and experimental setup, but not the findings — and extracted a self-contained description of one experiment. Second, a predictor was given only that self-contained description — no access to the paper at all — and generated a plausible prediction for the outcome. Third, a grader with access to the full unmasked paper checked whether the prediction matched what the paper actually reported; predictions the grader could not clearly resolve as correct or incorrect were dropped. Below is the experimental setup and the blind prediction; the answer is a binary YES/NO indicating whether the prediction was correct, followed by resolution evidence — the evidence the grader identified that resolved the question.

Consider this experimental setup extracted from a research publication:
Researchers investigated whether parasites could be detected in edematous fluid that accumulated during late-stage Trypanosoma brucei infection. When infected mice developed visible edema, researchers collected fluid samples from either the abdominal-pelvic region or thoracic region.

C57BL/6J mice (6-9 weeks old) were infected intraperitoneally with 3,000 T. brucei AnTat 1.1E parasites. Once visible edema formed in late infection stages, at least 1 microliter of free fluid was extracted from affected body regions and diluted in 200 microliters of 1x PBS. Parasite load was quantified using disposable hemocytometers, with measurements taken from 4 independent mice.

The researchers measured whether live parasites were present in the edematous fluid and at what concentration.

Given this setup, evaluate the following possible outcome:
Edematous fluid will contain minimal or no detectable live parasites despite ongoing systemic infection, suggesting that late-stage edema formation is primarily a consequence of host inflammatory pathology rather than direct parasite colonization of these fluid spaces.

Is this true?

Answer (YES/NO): NO